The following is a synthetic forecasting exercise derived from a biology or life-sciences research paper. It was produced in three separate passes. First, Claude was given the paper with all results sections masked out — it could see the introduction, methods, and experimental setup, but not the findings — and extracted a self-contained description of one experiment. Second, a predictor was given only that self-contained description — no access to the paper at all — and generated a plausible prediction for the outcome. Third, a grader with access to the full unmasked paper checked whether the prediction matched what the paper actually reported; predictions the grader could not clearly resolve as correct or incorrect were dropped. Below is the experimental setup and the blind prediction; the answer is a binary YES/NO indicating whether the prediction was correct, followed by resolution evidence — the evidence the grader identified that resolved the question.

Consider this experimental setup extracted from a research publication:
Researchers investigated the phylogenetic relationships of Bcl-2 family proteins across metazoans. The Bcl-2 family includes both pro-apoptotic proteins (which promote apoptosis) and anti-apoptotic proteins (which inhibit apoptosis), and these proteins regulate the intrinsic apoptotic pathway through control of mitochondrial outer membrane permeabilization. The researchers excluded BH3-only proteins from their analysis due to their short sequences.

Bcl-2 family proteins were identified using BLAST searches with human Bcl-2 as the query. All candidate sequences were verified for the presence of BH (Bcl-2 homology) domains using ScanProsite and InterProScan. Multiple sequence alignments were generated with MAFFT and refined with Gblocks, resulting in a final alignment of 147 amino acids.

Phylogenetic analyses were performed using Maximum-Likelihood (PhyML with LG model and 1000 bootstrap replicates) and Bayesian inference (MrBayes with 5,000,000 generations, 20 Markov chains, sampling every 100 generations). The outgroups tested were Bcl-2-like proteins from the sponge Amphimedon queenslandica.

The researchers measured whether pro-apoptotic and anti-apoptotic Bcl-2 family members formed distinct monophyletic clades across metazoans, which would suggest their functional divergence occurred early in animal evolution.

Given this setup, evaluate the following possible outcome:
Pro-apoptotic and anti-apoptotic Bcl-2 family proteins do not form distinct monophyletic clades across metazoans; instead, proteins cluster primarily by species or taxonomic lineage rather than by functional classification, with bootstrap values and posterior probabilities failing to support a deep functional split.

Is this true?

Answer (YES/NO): NO